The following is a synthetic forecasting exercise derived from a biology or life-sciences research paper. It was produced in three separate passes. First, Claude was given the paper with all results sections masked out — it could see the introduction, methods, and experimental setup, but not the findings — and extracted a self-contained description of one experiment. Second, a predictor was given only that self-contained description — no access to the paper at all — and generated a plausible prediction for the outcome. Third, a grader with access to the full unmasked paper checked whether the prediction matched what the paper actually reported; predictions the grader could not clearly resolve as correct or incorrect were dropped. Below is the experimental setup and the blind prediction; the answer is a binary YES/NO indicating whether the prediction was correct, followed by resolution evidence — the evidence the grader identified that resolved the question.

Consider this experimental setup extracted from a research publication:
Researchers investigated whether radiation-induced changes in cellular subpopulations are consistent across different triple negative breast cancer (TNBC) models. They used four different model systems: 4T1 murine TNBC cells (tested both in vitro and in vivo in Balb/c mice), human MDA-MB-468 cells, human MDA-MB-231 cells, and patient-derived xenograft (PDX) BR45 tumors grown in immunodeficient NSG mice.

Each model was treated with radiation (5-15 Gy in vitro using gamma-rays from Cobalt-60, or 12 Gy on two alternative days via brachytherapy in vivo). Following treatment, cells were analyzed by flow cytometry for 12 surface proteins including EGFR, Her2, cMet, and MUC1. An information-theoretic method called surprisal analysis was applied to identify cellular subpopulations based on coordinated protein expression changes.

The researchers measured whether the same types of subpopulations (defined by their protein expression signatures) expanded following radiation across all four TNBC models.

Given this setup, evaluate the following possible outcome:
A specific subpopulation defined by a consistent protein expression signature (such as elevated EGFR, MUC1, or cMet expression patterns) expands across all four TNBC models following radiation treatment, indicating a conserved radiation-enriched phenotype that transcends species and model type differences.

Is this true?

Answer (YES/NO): YES